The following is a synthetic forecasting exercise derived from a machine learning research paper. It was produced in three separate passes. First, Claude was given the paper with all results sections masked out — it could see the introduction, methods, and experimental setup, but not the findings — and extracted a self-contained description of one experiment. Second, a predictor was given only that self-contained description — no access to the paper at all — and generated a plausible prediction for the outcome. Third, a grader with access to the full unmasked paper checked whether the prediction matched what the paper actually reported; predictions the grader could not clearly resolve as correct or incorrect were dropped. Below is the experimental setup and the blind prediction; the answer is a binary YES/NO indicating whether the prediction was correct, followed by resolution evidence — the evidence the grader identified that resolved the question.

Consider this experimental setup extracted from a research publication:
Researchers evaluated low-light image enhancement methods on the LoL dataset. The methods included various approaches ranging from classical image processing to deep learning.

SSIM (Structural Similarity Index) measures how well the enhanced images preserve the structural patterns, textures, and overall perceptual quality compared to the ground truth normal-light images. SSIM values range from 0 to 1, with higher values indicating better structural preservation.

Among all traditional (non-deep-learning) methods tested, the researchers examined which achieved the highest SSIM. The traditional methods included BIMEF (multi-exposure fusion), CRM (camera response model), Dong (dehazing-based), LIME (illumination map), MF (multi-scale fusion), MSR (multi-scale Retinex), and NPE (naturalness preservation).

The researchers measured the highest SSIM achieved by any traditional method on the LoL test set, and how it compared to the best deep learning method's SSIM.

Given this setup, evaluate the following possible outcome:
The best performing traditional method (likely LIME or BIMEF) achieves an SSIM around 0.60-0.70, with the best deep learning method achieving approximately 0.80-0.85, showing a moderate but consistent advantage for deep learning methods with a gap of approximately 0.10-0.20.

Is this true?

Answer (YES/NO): YES